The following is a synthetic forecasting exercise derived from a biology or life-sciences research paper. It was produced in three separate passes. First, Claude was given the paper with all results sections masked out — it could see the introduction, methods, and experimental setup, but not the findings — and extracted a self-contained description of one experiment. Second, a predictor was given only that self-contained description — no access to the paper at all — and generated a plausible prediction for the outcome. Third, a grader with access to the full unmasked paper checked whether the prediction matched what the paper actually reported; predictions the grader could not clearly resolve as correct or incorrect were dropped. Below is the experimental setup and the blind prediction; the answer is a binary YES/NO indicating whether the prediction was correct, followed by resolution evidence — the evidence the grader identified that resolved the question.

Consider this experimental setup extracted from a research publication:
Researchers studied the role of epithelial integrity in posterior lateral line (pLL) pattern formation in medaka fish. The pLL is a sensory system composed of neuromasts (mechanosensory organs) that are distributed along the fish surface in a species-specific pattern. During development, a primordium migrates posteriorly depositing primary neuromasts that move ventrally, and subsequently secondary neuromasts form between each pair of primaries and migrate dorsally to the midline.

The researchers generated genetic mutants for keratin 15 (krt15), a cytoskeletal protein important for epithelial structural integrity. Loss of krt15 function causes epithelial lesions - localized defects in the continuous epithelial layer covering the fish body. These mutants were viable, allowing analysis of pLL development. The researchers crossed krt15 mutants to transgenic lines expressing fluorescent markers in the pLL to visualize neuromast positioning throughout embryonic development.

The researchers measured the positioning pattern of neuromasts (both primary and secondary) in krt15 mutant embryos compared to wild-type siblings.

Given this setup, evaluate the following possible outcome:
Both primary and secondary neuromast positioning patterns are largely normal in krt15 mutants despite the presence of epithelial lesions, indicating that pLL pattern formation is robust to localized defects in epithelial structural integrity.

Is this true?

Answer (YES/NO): NO